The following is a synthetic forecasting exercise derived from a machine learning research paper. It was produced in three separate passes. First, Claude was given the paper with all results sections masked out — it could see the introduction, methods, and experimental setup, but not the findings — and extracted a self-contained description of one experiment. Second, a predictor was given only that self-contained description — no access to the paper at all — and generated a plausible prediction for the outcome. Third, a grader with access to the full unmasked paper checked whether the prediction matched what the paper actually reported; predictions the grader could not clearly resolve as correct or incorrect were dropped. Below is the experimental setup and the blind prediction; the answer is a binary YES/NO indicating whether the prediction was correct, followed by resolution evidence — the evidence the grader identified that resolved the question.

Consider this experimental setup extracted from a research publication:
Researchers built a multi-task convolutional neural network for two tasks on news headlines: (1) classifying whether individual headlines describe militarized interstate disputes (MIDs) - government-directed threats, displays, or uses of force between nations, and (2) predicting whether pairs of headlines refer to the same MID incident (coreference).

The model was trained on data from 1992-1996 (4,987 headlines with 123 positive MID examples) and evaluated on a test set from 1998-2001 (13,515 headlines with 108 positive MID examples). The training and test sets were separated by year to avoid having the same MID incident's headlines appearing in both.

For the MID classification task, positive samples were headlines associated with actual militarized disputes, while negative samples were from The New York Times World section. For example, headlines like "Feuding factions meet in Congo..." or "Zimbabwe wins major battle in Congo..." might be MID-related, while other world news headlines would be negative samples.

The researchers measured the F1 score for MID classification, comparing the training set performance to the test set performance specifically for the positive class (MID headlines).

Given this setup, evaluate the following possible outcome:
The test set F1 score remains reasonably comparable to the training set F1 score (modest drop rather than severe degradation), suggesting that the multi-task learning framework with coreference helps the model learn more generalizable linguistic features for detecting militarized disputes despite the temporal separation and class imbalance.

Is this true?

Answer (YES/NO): NO